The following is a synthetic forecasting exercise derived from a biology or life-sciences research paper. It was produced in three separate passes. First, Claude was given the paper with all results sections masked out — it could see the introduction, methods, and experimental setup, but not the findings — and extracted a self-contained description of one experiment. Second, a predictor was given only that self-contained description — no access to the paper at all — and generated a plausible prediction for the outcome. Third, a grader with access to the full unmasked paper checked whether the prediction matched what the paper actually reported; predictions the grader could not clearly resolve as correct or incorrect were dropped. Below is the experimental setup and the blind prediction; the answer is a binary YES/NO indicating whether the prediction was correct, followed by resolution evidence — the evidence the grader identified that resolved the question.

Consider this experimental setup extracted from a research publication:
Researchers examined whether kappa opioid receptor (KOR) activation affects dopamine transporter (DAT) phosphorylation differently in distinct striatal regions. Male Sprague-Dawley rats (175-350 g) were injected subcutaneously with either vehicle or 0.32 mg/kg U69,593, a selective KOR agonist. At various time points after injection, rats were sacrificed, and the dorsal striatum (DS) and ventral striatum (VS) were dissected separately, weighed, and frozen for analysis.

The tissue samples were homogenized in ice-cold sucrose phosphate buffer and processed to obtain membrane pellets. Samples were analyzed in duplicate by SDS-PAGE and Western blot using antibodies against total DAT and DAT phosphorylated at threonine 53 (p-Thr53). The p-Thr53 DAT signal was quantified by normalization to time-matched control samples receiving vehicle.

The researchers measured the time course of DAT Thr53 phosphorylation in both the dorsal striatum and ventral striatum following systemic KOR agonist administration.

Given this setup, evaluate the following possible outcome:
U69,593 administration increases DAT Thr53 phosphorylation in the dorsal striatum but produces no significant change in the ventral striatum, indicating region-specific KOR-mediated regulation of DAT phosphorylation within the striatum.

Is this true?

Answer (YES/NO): NO